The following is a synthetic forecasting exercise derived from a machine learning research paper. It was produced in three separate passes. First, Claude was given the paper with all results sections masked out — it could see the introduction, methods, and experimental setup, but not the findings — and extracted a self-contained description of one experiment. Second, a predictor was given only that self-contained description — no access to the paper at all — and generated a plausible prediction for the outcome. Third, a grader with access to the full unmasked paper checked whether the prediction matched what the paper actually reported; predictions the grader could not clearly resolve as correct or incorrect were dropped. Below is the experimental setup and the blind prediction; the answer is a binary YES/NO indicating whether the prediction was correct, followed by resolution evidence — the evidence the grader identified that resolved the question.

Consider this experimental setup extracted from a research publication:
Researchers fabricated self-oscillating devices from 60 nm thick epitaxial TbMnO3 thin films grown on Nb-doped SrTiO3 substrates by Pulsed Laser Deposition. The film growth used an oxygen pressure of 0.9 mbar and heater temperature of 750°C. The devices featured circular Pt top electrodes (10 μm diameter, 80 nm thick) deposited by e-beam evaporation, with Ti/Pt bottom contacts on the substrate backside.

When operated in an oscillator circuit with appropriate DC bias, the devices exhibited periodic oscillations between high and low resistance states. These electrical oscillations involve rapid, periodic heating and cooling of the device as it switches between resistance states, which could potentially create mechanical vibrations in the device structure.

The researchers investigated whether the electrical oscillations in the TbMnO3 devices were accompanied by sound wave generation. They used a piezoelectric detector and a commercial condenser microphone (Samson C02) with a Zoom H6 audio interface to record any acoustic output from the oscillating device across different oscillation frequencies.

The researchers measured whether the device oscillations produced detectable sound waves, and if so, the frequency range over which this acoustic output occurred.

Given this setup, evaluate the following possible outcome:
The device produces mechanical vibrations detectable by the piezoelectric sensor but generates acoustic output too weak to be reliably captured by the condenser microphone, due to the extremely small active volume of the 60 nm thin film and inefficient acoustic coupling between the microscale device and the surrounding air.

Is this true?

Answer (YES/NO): NO